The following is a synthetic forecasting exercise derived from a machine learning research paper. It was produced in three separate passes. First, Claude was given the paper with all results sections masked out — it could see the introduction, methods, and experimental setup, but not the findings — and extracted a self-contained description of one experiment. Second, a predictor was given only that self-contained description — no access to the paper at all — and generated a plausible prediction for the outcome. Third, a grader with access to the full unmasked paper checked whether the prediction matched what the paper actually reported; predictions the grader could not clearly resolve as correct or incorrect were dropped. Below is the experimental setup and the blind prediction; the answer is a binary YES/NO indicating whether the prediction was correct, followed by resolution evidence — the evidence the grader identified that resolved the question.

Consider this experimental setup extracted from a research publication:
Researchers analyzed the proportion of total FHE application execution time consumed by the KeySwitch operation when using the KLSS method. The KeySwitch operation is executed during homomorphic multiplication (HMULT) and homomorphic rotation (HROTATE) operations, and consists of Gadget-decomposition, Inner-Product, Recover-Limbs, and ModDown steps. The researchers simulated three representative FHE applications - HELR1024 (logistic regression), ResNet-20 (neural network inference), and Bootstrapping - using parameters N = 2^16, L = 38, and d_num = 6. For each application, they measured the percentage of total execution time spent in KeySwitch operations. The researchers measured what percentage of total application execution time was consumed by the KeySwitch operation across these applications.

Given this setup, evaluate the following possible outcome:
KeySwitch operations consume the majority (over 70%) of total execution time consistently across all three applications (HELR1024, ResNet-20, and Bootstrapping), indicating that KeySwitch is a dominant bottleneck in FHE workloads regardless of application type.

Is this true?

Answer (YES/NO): YES